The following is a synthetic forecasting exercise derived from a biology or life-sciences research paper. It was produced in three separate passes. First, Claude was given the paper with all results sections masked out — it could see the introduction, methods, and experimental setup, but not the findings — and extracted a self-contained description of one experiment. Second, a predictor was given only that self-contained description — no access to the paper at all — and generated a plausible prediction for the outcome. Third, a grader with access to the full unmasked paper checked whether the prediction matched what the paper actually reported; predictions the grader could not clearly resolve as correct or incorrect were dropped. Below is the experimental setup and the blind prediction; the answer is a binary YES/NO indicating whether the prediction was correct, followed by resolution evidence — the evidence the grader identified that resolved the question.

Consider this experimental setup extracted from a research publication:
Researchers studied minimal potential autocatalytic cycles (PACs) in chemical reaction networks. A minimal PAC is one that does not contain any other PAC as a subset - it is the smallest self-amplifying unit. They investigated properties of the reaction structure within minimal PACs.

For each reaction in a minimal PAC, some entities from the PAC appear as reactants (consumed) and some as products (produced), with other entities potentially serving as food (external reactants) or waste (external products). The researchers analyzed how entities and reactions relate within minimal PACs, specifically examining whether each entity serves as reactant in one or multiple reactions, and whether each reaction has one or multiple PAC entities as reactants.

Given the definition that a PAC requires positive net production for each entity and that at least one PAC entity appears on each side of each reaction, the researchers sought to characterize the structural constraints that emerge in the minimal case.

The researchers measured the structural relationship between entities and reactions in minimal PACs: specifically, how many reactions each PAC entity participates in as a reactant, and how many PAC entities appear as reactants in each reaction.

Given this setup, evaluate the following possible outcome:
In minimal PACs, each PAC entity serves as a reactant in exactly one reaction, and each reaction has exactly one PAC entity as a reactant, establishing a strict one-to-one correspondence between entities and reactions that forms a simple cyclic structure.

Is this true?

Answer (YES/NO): YES